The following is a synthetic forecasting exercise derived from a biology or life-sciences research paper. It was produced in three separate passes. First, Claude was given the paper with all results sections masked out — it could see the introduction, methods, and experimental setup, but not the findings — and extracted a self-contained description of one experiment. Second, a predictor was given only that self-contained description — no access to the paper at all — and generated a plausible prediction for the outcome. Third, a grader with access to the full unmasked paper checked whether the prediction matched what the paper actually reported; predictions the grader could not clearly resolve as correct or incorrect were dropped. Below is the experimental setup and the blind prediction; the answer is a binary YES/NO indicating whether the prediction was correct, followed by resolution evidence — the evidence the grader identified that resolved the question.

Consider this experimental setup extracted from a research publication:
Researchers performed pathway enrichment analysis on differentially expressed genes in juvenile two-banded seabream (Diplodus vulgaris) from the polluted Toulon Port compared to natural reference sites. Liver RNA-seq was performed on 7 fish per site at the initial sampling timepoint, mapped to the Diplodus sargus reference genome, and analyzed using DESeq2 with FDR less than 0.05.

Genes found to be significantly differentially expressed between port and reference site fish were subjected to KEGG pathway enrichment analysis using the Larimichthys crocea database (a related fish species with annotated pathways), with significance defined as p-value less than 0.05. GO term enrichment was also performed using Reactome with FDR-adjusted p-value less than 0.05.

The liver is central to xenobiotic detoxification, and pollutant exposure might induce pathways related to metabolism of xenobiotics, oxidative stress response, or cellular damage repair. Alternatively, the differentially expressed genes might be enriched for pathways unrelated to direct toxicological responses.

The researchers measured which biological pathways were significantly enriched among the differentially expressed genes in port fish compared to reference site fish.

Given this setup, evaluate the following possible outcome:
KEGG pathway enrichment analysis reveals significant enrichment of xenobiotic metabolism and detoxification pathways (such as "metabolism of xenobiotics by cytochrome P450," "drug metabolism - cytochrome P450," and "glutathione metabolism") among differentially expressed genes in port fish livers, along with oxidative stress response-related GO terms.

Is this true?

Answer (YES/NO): NO